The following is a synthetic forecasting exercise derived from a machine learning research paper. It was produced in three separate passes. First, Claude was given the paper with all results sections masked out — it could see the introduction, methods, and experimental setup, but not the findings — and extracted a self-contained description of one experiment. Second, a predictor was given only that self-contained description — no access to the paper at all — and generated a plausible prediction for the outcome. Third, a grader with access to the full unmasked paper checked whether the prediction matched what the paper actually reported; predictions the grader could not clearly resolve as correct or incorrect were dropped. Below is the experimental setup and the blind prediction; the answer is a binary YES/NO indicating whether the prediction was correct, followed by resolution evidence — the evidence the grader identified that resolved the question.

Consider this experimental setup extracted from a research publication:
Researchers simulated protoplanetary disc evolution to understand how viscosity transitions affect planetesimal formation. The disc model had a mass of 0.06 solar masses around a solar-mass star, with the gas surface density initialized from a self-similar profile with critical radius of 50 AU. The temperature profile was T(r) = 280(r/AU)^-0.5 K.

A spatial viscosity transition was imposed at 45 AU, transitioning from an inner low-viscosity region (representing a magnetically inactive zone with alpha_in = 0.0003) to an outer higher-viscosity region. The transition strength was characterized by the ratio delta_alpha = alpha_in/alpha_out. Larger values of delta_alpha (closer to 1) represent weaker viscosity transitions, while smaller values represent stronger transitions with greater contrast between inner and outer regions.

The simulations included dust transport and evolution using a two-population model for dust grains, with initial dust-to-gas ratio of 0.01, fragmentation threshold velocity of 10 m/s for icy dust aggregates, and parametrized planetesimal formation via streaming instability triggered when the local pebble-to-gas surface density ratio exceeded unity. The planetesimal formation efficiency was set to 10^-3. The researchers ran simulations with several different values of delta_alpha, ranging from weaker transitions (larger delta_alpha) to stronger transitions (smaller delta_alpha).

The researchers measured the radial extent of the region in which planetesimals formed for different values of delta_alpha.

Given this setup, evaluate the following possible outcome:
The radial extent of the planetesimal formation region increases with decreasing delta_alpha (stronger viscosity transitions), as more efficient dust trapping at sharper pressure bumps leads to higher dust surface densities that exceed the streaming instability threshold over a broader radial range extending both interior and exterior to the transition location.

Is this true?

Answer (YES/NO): YES